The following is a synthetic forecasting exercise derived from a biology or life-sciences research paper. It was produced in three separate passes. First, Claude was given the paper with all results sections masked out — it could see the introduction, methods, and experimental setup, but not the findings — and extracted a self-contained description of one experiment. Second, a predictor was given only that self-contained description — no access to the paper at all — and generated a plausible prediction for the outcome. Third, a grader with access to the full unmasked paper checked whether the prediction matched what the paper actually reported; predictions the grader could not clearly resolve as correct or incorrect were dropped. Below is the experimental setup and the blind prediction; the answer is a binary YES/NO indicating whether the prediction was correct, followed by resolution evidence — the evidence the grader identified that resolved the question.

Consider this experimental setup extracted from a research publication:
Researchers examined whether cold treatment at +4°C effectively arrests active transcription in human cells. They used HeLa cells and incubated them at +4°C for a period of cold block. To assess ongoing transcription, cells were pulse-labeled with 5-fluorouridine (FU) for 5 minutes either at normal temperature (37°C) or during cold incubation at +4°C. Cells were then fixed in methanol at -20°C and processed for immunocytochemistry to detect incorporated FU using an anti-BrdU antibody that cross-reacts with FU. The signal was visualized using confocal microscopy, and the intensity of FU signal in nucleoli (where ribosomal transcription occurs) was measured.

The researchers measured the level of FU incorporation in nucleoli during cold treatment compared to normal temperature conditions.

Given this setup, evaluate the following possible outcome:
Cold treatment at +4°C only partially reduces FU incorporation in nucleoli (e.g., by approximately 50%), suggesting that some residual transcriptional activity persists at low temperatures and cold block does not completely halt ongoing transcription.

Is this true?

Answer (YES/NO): NO